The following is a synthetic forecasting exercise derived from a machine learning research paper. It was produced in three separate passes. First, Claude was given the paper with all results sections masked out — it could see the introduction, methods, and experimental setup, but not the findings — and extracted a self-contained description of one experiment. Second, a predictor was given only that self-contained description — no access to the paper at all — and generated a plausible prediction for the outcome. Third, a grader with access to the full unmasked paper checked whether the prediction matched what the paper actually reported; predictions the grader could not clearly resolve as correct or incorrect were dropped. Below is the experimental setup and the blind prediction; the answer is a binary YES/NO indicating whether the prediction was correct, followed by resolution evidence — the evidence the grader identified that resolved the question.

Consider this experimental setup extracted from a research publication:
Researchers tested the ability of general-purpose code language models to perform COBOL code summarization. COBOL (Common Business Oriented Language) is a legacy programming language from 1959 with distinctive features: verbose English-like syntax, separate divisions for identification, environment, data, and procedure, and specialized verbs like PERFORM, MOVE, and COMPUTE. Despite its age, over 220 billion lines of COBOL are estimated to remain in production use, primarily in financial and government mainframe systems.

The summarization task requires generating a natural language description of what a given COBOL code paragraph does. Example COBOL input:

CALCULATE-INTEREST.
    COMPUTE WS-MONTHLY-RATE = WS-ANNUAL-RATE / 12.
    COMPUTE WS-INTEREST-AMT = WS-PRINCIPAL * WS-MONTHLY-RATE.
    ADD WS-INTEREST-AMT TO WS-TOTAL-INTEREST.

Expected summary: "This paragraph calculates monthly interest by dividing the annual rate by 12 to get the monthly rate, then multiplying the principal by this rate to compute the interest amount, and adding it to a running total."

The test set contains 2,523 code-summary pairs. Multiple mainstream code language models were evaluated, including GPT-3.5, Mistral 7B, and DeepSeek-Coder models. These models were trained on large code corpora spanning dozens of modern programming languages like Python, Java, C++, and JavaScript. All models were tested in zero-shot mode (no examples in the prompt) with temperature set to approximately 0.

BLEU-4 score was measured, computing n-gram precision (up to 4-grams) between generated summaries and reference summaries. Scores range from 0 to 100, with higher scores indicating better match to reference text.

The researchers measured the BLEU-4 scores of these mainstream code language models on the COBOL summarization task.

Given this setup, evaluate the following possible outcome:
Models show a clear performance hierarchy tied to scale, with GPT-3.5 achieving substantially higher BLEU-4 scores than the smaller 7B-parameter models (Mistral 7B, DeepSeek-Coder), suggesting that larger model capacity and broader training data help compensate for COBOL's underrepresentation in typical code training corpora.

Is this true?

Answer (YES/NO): NO